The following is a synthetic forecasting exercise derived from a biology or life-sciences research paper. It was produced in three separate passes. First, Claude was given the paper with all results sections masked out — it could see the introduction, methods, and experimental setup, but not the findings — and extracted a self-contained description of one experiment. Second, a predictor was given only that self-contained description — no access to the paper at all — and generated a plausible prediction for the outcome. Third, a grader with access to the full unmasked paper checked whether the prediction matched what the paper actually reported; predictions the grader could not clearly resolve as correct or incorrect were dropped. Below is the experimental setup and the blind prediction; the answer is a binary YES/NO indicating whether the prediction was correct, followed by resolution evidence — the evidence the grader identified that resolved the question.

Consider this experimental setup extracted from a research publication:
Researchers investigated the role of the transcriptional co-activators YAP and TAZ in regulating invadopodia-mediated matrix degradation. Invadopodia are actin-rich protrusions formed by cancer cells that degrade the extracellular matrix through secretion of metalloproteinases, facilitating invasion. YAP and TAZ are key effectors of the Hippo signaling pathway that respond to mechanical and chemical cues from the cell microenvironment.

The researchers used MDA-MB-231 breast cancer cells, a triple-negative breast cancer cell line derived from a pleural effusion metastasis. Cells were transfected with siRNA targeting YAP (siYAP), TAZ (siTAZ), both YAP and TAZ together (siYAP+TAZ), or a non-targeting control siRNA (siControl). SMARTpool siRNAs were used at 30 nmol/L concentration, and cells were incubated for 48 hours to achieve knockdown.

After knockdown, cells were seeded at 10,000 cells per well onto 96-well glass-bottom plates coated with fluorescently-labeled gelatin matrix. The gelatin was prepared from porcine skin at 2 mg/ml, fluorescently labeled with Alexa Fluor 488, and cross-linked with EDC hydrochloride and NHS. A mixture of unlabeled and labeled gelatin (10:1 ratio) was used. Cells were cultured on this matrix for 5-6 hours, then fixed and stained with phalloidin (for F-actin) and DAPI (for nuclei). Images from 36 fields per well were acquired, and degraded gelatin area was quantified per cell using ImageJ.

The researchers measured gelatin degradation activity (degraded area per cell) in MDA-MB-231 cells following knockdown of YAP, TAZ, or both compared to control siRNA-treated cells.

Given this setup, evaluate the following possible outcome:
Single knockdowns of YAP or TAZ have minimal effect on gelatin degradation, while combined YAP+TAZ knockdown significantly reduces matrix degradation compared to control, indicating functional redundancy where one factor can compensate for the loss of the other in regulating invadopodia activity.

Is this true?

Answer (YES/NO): NO